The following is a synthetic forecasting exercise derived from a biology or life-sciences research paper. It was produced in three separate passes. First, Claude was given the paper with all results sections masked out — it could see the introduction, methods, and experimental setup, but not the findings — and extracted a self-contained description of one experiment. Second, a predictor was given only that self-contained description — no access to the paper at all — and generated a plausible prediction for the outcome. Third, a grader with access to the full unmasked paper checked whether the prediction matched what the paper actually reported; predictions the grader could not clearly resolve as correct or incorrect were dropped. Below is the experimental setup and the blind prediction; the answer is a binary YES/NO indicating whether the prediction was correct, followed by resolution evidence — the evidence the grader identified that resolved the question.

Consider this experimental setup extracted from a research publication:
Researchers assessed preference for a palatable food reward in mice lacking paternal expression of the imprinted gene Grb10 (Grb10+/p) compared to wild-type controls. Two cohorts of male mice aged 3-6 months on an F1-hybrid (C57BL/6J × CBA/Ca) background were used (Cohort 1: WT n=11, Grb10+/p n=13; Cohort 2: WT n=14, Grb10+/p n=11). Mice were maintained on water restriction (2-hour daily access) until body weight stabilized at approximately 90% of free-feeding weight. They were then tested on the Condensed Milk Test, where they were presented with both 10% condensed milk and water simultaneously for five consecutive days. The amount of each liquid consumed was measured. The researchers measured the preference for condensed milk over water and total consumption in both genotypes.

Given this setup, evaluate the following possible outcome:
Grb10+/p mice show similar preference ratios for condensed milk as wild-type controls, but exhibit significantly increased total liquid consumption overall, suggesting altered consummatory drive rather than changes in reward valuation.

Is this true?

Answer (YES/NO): NO